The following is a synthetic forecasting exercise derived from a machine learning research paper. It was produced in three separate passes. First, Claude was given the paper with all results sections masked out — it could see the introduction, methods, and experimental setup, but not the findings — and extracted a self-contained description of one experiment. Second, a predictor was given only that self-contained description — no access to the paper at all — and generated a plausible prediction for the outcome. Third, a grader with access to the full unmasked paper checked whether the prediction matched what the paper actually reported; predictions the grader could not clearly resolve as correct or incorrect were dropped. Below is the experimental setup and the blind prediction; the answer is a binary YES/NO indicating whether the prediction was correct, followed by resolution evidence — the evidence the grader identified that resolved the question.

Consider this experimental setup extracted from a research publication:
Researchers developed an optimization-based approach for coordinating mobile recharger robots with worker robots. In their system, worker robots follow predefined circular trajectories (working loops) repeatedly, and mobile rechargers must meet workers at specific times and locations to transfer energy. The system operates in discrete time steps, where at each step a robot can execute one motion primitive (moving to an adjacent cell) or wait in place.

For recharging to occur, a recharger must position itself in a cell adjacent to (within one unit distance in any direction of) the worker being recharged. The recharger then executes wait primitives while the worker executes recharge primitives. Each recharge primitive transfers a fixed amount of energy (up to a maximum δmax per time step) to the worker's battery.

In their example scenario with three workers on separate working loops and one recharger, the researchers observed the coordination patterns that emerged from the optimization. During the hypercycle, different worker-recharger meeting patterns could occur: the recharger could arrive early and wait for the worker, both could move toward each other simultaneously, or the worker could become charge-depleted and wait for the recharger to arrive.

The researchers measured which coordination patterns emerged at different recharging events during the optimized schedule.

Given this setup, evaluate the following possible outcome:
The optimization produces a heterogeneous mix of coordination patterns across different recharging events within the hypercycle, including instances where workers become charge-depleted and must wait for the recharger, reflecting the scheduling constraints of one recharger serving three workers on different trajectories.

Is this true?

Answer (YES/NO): YES